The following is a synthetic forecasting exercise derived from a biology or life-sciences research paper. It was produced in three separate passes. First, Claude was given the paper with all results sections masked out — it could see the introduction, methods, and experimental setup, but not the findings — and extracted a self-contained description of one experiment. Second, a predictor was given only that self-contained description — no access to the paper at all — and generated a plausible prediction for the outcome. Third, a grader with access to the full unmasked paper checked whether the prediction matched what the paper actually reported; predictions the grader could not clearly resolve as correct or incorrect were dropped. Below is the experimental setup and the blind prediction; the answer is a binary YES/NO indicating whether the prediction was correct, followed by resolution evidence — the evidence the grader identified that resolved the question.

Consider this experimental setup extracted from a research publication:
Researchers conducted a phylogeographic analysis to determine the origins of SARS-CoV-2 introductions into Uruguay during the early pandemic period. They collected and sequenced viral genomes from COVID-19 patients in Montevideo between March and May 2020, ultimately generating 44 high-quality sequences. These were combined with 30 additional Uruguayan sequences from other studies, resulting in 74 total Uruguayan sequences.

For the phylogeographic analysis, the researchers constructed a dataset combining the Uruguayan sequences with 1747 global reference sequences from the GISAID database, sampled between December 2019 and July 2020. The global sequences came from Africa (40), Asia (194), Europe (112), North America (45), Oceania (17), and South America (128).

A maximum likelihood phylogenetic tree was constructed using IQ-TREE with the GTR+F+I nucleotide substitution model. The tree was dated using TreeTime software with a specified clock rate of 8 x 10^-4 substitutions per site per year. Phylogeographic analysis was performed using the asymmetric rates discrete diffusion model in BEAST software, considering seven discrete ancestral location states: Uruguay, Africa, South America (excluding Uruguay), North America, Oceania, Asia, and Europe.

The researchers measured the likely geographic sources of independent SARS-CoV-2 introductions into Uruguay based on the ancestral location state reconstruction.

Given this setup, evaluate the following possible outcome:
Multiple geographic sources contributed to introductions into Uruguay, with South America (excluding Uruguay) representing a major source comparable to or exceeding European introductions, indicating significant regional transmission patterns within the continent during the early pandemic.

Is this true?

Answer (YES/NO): YES